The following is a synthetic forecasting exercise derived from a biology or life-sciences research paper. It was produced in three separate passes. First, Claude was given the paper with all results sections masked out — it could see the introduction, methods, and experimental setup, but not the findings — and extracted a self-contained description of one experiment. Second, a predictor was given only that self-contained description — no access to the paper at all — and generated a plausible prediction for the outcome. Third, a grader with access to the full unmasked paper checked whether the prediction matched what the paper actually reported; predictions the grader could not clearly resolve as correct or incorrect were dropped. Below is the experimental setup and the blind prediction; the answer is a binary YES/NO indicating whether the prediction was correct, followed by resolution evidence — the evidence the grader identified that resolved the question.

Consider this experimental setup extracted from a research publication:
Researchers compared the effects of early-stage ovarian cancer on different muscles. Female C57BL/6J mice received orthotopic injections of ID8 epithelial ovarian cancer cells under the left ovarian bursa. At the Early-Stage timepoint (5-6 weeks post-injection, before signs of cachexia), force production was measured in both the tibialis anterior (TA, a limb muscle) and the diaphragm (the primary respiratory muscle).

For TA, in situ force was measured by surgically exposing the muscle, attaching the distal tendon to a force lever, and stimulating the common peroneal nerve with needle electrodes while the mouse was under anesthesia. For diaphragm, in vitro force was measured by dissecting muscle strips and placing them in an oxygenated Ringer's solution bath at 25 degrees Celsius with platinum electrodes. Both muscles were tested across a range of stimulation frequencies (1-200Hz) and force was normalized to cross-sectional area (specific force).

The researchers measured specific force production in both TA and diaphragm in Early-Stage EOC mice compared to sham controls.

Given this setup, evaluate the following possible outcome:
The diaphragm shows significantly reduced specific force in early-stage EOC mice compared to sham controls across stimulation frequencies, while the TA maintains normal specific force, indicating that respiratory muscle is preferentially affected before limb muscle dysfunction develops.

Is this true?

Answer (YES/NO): NO